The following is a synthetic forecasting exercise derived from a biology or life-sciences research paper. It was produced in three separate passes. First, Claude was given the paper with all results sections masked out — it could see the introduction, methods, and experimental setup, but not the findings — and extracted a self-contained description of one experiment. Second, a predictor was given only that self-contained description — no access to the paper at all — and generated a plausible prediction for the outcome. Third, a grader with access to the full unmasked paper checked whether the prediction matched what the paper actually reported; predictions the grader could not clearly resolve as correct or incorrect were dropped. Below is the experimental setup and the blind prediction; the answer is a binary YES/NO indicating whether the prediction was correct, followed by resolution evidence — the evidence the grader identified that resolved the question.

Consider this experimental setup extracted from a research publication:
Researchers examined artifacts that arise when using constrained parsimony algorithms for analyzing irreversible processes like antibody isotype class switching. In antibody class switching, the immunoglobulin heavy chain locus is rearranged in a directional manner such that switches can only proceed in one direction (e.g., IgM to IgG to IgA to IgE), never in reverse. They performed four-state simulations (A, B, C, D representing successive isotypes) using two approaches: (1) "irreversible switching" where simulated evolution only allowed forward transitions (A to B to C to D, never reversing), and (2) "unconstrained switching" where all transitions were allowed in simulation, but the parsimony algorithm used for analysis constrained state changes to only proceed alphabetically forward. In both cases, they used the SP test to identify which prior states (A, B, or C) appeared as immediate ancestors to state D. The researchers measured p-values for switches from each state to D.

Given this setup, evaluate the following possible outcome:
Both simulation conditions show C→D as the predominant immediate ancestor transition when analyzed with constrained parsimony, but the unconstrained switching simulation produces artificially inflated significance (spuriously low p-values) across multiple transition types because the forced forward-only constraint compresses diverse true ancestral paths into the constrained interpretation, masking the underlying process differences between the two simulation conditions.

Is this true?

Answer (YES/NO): NO